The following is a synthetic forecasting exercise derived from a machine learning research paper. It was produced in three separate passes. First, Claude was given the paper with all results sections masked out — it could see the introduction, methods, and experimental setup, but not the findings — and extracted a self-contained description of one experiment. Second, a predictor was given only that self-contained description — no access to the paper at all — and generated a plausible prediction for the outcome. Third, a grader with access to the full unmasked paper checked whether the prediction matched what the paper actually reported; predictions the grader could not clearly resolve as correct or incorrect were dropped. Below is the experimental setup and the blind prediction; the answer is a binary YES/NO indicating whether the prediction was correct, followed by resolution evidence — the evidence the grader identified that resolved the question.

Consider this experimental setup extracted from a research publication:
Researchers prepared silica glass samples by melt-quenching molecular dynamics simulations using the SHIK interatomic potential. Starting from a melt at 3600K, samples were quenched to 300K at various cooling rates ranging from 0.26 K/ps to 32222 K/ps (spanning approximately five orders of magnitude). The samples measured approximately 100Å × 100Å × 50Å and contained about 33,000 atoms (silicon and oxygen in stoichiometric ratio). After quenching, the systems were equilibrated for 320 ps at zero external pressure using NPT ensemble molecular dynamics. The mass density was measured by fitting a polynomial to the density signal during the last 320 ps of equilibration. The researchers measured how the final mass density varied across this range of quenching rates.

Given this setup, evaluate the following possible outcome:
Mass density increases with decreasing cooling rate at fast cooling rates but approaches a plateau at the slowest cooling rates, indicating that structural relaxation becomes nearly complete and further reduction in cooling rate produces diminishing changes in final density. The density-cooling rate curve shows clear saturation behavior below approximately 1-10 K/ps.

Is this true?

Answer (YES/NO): NO